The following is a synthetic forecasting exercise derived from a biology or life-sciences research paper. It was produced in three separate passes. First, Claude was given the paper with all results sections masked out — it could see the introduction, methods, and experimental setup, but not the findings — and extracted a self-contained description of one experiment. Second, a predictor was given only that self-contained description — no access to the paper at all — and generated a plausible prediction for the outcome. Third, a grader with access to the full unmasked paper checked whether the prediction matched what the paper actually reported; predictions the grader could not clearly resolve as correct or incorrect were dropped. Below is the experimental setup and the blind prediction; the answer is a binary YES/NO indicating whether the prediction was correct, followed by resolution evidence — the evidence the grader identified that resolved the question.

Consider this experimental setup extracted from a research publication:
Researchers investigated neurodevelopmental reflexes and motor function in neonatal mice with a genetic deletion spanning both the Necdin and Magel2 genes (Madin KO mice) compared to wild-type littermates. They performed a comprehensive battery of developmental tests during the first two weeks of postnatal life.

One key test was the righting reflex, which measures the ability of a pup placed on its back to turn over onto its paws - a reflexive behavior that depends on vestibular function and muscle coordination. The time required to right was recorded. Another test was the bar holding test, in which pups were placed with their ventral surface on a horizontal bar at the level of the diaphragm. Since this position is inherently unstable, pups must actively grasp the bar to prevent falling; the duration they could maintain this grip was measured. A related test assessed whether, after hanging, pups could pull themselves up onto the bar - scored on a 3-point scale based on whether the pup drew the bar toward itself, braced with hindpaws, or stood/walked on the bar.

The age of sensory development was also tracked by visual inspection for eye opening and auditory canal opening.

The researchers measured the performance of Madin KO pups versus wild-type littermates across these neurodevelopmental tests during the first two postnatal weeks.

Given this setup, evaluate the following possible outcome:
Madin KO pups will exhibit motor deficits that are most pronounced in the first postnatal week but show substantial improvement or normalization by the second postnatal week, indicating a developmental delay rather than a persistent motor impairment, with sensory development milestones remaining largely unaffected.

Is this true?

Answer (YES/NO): NO